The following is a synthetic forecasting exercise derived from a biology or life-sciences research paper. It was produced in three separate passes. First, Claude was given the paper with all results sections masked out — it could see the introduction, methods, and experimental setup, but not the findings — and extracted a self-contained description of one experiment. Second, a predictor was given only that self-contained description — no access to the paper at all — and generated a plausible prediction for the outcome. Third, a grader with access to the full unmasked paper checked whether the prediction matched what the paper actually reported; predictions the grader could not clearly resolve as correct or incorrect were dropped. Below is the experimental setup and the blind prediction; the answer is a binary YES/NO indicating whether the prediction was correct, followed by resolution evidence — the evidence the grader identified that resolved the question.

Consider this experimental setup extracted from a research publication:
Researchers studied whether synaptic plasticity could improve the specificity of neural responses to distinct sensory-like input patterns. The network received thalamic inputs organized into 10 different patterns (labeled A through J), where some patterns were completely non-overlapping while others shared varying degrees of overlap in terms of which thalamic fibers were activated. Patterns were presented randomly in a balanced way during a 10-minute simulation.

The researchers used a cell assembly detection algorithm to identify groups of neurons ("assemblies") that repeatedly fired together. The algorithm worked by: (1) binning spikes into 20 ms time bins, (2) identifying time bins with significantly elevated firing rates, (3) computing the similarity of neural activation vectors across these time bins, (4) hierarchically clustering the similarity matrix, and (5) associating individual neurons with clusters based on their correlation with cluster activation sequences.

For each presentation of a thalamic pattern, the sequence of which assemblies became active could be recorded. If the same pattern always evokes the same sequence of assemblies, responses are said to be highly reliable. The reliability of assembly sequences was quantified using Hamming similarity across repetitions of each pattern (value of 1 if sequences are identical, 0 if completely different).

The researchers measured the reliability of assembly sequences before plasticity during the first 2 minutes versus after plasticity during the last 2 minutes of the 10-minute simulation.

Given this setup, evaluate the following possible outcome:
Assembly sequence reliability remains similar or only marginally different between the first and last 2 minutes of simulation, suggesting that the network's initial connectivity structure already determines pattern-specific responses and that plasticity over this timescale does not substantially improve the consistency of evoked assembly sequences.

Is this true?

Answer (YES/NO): NO